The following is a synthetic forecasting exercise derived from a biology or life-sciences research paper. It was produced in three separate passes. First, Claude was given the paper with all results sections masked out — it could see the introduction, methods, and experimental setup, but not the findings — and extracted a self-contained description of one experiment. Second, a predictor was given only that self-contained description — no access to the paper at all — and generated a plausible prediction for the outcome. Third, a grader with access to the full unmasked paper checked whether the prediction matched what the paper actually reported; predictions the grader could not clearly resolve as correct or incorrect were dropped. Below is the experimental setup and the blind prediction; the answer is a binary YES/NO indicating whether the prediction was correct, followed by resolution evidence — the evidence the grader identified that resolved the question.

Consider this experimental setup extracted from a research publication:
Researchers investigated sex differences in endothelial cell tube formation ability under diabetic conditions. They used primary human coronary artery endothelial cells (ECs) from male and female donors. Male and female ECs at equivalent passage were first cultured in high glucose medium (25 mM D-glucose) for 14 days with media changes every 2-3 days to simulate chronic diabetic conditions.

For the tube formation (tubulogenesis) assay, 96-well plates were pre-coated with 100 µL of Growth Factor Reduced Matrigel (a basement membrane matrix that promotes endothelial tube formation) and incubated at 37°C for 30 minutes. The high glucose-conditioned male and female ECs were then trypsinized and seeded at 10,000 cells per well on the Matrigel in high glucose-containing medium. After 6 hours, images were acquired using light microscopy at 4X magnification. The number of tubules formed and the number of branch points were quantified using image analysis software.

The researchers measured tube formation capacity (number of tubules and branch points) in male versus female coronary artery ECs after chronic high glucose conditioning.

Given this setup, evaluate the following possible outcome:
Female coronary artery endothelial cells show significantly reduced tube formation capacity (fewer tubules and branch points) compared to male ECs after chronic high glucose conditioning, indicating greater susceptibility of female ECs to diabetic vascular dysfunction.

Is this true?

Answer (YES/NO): YES